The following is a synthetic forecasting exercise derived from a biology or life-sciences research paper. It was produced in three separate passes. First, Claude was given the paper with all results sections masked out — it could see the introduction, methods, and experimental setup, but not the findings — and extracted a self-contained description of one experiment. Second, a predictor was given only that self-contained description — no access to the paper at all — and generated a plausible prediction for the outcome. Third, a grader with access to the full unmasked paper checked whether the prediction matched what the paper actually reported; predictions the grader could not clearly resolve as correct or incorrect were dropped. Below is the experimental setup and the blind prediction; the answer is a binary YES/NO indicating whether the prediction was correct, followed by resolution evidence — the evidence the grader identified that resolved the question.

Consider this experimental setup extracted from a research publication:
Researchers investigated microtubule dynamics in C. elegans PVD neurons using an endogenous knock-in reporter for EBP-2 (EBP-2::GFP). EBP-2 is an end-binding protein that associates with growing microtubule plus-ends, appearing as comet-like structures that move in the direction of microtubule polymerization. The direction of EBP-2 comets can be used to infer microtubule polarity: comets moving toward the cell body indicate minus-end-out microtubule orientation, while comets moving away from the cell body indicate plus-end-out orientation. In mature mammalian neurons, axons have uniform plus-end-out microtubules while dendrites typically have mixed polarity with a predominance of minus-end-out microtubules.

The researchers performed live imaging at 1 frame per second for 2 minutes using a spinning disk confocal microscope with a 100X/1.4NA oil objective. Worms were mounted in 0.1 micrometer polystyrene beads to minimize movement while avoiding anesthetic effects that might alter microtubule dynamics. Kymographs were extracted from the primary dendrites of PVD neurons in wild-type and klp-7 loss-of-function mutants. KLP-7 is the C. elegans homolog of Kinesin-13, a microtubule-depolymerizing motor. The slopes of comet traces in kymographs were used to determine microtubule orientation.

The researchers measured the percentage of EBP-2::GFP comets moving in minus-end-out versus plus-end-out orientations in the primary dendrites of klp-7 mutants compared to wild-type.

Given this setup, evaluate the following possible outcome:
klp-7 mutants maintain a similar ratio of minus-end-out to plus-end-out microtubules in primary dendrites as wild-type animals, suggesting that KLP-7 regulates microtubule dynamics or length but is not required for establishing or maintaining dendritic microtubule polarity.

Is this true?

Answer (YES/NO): NO